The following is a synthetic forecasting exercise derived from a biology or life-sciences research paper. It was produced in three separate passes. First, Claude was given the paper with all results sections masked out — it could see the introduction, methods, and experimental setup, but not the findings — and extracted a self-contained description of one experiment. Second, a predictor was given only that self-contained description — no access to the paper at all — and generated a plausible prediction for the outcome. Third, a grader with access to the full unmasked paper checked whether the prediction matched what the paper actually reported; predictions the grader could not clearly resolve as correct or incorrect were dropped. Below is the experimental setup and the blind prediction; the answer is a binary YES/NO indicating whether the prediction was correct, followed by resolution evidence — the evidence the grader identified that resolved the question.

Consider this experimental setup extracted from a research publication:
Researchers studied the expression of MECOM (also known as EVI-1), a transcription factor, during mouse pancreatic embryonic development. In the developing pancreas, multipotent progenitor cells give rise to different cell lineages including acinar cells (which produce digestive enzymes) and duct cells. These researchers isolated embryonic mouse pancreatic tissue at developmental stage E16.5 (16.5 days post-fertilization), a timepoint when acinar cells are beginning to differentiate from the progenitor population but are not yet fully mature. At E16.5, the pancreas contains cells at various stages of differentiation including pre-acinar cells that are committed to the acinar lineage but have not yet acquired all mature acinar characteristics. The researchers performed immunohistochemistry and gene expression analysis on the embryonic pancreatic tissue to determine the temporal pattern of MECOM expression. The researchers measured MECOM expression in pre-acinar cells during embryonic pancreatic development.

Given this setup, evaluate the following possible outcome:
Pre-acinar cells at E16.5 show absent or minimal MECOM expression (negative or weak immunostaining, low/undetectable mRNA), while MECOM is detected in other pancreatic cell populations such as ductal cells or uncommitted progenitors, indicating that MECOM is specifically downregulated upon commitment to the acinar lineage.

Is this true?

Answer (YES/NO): NO